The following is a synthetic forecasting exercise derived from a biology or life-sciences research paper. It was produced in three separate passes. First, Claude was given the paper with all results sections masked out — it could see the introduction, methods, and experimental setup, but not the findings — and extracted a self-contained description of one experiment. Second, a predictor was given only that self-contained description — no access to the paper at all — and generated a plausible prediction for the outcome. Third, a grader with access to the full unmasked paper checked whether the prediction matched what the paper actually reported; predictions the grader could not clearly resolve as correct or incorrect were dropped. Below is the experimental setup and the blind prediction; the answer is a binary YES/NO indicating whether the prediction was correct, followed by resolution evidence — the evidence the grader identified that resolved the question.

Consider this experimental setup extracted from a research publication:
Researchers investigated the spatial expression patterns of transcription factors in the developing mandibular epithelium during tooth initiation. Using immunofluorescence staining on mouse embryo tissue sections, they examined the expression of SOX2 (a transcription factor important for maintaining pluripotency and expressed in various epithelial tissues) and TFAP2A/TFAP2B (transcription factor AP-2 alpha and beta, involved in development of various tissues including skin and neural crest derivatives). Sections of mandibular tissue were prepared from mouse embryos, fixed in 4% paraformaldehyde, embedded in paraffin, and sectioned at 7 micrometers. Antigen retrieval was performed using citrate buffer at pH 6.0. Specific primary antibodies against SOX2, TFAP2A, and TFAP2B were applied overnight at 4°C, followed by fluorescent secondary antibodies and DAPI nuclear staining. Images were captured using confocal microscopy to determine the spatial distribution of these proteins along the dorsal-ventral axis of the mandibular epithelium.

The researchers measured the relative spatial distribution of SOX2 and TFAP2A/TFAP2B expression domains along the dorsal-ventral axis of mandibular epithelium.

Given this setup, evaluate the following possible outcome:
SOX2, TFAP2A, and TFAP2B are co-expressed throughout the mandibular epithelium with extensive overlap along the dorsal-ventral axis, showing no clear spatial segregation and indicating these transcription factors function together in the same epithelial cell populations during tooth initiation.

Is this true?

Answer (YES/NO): NO